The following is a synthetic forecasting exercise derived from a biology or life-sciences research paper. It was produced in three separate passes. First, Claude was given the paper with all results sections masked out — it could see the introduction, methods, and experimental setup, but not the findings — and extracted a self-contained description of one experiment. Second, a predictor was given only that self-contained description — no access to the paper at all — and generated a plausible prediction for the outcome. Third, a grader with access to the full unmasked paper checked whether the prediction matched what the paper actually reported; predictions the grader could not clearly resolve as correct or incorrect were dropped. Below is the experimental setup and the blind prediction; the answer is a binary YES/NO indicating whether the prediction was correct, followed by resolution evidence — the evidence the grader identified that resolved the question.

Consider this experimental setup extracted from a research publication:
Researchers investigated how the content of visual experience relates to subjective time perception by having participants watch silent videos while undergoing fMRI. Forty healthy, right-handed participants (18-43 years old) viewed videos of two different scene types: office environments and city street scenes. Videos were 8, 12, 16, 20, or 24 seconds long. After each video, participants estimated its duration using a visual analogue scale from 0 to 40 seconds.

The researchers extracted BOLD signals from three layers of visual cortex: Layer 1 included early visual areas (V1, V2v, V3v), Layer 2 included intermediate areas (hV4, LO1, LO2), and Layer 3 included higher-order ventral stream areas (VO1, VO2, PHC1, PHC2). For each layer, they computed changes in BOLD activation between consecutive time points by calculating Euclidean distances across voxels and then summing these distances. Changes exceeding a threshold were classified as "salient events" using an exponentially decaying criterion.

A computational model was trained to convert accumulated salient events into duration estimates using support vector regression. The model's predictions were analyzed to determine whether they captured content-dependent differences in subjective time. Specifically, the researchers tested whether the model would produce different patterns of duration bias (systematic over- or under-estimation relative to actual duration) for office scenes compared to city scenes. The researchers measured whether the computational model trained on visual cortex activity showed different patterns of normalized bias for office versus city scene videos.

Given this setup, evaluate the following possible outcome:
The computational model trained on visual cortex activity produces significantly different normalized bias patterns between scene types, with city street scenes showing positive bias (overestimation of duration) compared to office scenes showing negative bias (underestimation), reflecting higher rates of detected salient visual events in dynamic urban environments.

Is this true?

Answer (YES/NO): NO